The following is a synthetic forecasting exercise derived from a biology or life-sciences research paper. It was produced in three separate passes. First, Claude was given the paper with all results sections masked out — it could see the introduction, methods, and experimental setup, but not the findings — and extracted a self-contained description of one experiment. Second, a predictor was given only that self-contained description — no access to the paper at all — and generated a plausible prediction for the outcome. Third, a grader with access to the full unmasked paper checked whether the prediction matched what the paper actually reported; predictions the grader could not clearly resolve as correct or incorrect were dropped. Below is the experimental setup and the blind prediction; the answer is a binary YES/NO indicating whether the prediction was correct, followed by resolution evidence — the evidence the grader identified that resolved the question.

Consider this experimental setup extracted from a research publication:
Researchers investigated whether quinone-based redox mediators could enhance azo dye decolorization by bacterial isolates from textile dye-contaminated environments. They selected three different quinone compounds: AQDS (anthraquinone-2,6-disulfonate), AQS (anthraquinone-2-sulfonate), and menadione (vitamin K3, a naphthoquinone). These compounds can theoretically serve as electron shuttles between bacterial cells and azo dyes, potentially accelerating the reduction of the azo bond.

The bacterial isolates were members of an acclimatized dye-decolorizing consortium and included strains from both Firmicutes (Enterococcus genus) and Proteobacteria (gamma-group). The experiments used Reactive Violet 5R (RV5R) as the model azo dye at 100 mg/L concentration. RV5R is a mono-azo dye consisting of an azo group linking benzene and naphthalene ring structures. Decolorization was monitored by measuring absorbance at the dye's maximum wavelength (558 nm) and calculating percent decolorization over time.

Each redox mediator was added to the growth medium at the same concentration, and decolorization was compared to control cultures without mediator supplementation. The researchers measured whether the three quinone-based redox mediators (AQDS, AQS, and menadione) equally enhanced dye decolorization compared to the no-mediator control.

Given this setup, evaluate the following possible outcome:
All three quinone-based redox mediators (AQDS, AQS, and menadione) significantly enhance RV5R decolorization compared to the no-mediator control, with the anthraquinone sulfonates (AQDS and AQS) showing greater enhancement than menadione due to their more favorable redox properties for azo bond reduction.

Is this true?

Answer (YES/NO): NO